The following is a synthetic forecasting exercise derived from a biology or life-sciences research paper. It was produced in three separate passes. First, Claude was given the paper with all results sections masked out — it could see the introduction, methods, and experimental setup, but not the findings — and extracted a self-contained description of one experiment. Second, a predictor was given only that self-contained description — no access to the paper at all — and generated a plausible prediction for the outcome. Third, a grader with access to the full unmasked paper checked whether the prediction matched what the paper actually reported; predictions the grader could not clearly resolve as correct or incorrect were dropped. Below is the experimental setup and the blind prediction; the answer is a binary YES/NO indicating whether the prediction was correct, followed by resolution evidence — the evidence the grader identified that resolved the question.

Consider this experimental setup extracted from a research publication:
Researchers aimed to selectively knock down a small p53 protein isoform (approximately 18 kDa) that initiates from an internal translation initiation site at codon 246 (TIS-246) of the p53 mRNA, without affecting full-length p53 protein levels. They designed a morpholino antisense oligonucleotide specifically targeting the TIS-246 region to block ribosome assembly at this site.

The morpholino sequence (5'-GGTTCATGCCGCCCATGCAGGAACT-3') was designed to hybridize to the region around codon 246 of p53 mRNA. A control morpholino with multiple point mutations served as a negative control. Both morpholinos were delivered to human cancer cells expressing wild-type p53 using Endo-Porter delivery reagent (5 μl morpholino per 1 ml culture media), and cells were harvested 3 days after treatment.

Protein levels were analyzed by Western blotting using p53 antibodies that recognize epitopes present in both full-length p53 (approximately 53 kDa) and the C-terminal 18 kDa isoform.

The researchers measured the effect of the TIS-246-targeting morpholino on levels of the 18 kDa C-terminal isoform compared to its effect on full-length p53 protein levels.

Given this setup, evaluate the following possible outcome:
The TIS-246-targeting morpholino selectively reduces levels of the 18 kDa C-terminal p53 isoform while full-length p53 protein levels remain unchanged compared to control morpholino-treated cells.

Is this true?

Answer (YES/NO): NO